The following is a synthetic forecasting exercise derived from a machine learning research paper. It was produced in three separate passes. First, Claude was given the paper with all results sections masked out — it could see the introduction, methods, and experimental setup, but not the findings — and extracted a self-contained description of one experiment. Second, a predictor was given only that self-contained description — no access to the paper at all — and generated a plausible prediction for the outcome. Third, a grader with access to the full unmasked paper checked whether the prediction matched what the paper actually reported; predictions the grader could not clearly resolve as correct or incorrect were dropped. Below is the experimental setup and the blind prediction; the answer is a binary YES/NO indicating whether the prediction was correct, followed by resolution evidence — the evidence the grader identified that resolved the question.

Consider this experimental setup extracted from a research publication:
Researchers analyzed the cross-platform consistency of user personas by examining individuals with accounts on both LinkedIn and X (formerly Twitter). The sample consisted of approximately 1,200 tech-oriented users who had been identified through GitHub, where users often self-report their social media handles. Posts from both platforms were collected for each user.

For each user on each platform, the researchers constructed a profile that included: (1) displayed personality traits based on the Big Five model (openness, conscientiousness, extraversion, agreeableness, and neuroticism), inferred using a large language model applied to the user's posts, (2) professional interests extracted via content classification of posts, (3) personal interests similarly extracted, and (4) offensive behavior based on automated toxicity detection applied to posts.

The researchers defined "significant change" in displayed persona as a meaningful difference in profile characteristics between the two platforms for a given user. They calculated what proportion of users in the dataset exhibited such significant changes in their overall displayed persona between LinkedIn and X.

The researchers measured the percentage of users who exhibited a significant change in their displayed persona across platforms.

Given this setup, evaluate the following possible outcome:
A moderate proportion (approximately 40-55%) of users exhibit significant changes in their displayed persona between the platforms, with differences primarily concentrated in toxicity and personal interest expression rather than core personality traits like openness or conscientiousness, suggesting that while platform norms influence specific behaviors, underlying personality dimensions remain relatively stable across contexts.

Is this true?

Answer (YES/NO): NO